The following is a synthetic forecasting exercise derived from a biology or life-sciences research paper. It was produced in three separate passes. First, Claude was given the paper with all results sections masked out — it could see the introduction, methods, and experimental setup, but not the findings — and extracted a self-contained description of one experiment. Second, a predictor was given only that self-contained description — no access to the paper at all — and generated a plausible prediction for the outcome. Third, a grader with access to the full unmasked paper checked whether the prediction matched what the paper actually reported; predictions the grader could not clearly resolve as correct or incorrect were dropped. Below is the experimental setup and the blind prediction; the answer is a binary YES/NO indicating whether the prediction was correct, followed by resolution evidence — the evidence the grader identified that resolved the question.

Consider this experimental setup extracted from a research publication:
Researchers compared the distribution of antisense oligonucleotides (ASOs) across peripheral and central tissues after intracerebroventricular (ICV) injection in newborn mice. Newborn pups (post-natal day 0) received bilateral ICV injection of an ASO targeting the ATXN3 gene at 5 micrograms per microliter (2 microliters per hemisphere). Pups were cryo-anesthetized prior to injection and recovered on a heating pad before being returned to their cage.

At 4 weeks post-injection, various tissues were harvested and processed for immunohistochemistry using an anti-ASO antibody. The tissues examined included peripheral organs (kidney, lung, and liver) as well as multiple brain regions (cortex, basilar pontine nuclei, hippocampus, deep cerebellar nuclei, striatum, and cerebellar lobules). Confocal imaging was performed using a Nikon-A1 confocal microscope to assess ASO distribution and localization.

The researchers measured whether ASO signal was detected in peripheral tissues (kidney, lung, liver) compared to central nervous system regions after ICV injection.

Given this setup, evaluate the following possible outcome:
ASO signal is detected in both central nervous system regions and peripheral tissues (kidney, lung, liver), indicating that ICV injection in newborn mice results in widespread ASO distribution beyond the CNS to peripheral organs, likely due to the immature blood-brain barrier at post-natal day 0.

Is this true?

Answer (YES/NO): NO